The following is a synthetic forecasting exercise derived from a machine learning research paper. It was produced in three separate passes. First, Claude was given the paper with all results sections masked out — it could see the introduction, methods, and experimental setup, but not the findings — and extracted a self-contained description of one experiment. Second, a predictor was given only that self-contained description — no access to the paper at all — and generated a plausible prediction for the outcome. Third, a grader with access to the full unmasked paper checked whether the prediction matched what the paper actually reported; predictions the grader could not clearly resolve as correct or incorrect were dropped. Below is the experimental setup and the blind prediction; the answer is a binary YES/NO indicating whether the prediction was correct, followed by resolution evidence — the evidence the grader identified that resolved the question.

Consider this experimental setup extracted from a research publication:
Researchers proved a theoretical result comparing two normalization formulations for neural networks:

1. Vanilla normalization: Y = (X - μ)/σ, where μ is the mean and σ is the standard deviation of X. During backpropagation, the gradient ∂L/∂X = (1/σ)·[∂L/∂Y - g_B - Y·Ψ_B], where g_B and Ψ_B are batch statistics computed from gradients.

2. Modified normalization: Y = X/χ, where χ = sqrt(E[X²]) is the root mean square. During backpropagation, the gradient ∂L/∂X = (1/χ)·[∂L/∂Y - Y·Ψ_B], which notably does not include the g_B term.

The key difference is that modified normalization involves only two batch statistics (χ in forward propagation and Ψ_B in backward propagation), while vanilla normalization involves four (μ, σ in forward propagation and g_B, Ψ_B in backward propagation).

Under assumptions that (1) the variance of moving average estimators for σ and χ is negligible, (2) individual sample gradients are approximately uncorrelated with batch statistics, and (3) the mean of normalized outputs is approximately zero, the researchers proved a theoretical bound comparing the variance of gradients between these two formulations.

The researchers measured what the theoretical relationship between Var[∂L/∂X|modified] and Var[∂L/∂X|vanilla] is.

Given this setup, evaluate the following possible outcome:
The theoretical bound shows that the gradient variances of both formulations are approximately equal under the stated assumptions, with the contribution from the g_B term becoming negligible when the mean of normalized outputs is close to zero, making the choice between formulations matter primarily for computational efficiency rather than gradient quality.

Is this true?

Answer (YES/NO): NO